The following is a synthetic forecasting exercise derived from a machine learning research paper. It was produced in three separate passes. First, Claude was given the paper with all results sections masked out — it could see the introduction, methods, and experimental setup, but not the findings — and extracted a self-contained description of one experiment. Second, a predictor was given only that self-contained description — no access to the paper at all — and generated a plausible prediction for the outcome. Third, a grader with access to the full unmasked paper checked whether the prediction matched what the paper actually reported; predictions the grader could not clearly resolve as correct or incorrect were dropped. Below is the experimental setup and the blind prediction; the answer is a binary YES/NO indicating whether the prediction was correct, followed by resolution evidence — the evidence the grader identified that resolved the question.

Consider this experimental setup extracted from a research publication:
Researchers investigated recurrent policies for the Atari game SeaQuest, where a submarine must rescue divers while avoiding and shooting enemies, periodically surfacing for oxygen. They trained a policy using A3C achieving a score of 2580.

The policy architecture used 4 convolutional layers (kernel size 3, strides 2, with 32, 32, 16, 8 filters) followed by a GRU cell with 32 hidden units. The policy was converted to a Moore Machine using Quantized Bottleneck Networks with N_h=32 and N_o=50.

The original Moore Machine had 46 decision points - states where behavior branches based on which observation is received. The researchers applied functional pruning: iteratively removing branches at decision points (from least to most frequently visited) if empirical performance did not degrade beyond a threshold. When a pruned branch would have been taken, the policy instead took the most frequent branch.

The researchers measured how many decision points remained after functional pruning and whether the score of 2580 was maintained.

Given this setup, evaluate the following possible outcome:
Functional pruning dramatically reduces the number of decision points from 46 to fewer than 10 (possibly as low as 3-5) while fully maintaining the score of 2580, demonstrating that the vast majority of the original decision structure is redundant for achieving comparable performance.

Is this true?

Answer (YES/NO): YES